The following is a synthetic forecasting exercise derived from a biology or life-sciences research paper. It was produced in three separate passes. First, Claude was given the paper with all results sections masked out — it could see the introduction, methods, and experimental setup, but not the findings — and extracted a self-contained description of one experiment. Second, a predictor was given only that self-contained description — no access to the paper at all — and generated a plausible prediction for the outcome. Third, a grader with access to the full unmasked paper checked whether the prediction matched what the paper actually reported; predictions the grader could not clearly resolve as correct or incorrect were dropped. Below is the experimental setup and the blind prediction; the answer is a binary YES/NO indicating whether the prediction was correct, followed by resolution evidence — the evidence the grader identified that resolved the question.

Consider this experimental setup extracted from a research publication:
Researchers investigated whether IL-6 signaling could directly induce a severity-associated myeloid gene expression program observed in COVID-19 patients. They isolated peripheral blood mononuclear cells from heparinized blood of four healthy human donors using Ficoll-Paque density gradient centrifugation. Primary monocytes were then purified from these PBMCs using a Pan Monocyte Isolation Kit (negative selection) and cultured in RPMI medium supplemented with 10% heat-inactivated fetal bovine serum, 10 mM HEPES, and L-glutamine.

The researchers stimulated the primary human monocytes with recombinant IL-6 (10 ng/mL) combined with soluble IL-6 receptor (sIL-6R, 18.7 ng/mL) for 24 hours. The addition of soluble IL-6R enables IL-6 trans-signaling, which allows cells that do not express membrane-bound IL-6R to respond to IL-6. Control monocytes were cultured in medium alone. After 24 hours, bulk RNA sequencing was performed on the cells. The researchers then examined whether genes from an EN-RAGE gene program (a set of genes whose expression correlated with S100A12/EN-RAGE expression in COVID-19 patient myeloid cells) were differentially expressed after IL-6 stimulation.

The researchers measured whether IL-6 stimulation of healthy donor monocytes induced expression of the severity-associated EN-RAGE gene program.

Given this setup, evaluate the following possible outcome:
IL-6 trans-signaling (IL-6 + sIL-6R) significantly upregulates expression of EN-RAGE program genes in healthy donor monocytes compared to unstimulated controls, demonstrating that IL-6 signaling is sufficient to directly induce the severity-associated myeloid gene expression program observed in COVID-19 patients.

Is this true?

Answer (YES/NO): NO